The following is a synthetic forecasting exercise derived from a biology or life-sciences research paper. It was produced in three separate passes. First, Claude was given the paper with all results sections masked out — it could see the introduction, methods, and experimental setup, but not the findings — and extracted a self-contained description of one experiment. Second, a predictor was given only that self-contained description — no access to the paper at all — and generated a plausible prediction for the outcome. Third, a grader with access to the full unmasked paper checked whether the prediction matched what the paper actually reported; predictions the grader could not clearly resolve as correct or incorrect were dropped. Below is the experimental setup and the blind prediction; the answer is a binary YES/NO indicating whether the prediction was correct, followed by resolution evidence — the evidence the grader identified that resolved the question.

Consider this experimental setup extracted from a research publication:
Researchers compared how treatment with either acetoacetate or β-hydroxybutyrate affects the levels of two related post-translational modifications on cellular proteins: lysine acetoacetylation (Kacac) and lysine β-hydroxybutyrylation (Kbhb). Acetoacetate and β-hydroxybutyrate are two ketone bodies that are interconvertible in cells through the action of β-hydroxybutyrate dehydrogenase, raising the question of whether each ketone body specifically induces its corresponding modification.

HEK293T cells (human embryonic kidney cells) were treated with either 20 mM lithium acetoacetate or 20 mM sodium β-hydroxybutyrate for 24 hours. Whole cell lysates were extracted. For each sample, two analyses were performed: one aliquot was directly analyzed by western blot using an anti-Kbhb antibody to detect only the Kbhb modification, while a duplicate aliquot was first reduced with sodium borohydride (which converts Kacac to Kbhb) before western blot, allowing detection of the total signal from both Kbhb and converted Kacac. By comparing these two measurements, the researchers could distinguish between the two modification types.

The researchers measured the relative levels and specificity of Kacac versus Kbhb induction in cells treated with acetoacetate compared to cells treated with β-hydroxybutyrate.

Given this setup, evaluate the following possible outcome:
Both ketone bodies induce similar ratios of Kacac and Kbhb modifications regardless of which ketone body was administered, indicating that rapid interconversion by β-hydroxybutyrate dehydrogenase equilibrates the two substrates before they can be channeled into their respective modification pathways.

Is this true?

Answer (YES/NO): NO